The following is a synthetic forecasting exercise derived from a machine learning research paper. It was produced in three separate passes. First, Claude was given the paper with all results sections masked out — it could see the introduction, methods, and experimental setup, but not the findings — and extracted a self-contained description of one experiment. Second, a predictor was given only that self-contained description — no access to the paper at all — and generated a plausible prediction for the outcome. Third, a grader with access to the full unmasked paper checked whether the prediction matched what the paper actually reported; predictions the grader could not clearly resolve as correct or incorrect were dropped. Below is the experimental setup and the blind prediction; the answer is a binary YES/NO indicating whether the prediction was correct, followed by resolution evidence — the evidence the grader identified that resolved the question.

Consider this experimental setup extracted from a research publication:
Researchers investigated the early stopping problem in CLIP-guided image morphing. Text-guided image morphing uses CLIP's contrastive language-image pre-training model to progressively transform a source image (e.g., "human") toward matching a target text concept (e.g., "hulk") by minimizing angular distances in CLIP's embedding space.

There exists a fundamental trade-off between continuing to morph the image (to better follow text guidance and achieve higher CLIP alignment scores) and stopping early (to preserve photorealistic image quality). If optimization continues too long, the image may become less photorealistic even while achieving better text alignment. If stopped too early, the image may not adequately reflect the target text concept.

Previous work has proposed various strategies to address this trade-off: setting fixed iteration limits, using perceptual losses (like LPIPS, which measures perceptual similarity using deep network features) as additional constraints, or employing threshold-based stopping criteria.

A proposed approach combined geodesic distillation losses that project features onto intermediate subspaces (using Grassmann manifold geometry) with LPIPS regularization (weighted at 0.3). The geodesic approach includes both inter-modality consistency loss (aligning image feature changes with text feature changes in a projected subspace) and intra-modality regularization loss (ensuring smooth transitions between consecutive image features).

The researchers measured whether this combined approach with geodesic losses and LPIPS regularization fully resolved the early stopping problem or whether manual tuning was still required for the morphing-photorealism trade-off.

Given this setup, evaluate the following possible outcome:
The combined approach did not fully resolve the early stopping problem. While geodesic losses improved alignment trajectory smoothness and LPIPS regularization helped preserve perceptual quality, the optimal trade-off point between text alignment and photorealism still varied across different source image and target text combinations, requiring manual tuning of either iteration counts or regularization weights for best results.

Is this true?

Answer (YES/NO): YES